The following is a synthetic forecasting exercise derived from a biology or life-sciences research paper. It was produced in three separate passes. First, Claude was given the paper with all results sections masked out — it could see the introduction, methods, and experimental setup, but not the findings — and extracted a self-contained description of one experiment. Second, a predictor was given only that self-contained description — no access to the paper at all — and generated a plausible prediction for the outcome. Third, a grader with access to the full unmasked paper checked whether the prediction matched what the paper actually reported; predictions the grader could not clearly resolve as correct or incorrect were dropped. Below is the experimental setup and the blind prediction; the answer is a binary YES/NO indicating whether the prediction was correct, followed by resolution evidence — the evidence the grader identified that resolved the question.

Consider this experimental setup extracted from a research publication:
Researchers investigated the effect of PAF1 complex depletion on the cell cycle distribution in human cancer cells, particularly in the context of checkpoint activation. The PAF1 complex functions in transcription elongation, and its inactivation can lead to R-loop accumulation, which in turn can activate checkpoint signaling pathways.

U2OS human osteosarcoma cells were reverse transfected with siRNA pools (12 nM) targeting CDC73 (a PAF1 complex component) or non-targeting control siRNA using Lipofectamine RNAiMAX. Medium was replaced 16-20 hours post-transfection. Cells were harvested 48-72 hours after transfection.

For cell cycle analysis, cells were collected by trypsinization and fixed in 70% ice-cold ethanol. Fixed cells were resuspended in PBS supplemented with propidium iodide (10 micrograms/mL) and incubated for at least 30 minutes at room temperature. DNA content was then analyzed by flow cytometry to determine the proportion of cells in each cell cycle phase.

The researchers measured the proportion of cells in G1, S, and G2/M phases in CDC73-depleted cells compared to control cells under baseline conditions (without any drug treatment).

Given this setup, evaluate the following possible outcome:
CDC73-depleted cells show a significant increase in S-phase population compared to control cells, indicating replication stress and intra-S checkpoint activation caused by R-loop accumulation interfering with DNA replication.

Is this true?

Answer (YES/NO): NO